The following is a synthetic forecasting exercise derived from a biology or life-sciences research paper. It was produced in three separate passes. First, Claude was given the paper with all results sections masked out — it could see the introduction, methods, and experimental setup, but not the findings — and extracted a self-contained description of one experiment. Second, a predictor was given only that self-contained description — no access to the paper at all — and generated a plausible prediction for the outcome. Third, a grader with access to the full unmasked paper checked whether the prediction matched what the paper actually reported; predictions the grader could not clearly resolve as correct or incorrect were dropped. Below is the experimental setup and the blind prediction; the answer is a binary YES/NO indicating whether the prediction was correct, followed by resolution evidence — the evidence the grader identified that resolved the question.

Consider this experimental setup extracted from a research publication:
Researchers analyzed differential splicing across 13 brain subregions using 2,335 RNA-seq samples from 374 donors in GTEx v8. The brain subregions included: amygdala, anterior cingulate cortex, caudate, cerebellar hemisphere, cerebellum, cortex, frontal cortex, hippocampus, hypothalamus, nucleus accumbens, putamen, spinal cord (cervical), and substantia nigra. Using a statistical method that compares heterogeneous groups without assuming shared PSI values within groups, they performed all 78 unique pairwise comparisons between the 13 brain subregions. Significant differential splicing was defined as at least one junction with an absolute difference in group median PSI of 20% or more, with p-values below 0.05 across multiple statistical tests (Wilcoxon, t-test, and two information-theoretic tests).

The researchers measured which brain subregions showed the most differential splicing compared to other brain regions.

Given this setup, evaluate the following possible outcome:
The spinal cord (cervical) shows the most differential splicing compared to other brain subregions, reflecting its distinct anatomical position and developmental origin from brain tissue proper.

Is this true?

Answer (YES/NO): NO